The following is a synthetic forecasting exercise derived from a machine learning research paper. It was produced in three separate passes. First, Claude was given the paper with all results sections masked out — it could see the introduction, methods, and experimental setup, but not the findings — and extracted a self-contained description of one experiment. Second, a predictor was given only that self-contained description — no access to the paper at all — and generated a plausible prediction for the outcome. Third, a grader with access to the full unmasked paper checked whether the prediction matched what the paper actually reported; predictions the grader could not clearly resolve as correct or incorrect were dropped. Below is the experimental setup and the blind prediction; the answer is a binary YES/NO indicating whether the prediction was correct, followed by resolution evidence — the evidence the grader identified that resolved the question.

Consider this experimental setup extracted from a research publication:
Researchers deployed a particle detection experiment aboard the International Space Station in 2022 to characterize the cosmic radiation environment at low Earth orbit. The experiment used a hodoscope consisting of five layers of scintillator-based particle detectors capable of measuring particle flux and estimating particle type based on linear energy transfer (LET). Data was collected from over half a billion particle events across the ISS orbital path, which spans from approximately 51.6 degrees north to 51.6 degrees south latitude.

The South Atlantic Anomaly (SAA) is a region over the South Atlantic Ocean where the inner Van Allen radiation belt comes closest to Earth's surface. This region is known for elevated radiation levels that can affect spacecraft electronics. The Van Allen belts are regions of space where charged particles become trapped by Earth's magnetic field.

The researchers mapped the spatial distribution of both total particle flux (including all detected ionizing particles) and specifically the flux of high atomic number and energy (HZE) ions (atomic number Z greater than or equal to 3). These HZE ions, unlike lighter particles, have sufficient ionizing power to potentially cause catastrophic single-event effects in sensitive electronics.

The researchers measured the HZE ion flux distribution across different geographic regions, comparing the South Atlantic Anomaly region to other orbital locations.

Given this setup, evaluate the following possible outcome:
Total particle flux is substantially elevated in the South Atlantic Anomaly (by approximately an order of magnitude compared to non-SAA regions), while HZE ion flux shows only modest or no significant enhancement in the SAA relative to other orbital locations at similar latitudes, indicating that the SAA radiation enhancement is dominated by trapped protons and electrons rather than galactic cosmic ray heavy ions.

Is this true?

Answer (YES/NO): YES